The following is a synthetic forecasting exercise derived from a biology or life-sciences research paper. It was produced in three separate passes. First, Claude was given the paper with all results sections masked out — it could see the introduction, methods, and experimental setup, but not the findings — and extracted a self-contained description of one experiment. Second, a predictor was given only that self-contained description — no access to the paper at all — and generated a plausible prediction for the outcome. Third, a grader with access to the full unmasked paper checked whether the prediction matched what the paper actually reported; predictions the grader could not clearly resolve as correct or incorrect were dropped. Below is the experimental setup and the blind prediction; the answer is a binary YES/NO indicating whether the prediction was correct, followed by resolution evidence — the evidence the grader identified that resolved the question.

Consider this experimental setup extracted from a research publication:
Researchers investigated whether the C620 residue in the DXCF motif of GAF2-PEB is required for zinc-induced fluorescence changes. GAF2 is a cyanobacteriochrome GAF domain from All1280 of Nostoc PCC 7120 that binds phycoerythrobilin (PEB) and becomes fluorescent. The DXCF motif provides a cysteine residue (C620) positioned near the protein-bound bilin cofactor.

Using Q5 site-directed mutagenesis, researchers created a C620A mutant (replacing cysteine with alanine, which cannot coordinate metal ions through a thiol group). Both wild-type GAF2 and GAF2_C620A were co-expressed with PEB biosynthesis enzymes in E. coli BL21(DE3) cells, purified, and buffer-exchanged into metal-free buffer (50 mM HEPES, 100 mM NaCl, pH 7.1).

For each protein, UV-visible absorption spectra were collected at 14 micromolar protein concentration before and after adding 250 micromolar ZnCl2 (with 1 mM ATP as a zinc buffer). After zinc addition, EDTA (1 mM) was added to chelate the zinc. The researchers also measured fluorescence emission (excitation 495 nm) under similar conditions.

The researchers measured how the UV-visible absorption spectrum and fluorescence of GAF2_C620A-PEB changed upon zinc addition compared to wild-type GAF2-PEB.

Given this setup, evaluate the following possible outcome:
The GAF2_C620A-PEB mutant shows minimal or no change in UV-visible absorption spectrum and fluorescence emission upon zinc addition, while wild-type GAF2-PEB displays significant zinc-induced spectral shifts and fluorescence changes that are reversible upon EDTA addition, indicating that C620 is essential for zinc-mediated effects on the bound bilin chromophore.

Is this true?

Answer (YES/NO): YES